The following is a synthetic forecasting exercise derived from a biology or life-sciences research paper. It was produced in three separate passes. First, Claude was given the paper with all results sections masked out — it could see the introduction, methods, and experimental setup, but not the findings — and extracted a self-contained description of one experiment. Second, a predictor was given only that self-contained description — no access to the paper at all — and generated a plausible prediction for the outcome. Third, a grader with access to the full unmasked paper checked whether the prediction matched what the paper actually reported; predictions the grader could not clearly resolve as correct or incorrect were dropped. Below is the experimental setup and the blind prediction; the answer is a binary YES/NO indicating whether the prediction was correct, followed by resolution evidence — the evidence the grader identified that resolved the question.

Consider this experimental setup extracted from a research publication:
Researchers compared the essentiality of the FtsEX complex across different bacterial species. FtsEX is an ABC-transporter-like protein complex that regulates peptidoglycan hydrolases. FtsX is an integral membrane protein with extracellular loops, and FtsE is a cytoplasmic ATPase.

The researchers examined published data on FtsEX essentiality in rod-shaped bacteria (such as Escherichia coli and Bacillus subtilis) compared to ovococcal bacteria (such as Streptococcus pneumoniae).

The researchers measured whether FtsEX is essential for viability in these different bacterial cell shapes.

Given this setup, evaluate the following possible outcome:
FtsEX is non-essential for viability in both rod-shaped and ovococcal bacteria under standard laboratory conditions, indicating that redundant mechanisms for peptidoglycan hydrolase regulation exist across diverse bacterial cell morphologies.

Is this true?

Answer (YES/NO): NO